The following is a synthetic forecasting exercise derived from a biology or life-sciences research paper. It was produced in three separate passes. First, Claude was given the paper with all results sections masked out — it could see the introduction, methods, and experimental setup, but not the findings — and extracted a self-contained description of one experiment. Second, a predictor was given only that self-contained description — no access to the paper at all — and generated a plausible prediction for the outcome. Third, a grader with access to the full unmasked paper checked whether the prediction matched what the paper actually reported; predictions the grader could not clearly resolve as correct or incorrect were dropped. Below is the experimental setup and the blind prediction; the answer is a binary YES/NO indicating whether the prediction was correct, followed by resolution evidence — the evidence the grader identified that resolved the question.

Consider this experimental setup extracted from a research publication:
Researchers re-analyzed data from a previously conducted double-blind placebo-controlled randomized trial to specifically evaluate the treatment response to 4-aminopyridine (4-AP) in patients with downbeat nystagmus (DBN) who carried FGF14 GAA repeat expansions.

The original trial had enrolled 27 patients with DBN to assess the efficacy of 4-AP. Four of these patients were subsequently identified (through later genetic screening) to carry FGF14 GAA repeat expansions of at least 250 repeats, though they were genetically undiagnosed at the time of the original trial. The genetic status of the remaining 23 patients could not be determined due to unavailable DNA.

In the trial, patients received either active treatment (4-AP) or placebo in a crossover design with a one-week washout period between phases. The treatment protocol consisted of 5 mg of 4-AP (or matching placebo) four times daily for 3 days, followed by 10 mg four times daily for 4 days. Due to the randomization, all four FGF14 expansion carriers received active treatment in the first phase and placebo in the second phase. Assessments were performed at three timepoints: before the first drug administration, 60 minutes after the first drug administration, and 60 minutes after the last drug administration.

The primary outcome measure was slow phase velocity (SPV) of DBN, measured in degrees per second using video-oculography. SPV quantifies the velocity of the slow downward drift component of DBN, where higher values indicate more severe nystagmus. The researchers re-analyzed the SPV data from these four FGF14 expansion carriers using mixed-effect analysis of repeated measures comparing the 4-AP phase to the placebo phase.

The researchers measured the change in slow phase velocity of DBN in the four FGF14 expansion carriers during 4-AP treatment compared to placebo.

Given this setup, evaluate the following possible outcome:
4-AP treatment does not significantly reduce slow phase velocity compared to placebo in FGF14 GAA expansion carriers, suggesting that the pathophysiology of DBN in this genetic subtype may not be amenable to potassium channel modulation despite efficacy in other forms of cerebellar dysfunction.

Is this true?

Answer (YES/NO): NO